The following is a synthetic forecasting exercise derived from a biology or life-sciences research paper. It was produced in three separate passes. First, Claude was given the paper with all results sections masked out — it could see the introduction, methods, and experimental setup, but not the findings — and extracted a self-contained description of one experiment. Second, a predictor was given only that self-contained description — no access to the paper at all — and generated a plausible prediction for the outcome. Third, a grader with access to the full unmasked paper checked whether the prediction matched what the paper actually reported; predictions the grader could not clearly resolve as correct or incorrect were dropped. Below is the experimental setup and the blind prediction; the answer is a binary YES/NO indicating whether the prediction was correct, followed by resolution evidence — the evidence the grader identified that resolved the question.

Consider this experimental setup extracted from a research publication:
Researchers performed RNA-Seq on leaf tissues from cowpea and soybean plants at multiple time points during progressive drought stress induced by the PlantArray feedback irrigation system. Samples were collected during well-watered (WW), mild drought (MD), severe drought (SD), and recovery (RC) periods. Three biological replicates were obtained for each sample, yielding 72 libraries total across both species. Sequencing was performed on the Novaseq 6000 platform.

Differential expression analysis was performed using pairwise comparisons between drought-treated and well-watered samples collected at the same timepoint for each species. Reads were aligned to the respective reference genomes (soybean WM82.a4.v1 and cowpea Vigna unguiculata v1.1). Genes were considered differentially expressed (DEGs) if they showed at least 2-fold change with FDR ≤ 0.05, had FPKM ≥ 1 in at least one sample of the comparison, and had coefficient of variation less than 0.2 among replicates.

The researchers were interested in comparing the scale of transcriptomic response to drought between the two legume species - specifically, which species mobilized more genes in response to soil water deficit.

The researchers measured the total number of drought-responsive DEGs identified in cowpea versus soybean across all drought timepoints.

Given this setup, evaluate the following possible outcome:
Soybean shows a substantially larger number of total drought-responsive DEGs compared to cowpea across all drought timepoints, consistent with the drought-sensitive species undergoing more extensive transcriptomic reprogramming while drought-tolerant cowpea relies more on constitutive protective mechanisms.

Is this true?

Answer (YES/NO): YES